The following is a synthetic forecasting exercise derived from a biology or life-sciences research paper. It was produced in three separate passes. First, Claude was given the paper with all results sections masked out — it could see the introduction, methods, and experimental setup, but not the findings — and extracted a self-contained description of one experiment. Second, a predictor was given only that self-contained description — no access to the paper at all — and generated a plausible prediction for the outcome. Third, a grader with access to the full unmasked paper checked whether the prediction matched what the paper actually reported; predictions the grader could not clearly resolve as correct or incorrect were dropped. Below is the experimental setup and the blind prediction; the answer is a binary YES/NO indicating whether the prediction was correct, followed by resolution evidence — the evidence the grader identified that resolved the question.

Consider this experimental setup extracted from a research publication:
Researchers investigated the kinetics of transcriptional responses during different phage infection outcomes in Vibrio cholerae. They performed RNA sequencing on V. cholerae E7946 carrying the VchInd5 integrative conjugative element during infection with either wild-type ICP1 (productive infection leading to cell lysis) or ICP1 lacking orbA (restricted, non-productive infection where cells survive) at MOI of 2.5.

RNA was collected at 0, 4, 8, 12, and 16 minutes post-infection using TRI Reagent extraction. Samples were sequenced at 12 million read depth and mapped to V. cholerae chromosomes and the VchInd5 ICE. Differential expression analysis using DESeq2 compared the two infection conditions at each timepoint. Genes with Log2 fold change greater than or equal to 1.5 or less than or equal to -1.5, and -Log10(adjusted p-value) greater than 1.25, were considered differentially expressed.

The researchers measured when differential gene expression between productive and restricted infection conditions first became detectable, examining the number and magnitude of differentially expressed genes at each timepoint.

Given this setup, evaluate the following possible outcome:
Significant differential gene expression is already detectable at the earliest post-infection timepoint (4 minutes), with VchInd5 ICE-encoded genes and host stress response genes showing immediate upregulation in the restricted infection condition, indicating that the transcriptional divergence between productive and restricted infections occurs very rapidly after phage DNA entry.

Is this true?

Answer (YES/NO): NO